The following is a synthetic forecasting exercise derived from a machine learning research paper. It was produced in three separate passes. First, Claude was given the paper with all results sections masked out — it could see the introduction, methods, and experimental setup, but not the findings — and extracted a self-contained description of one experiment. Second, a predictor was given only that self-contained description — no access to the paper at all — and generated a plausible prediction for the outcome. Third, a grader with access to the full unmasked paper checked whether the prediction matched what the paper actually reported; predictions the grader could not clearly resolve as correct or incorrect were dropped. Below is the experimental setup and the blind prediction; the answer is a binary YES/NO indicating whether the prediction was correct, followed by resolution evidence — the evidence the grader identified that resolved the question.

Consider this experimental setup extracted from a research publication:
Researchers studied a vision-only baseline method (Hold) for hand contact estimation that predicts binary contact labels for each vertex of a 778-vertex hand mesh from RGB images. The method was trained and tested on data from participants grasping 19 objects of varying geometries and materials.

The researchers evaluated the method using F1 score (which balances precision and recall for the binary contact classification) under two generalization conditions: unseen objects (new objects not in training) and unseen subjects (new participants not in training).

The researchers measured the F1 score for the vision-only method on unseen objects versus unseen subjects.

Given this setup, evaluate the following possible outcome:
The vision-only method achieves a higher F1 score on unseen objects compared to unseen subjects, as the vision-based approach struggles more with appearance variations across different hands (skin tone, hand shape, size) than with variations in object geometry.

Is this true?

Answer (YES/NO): YES